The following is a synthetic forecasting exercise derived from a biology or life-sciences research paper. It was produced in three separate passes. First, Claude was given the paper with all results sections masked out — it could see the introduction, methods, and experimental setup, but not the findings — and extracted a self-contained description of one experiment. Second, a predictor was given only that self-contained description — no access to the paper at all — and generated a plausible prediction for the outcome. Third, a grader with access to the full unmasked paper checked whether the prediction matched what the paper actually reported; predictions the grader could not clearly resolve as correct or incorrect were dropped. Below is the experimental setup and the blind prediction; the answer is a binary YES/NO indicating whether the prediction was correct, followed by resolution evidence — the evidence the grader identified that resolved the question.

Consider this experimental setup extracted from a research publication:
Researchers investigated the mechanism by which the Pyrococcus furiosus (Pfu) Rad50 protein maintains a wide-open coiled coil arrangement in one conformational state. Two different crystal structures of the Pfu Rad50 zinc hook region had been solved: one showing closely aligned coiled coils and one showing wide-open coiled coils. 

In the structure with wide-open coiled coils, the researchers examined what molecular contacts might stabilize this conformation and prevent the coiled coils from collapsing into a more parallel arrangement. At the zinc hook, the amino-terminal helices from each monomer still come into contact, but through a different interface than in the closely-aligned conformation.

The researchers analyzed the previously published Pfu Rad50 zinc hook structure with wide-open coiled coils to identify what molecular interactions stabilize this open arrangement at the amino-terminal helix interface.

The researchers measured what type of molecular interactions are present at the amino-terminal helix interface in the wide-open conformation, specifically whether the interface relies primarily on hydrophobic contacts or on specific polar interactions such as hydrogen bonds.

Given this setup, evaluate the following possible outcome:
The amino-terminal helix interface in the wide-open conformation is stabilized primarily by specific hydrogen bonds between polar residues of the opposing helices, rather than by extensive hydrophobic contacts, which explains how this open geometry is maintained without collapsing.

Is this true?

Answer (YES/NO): YES